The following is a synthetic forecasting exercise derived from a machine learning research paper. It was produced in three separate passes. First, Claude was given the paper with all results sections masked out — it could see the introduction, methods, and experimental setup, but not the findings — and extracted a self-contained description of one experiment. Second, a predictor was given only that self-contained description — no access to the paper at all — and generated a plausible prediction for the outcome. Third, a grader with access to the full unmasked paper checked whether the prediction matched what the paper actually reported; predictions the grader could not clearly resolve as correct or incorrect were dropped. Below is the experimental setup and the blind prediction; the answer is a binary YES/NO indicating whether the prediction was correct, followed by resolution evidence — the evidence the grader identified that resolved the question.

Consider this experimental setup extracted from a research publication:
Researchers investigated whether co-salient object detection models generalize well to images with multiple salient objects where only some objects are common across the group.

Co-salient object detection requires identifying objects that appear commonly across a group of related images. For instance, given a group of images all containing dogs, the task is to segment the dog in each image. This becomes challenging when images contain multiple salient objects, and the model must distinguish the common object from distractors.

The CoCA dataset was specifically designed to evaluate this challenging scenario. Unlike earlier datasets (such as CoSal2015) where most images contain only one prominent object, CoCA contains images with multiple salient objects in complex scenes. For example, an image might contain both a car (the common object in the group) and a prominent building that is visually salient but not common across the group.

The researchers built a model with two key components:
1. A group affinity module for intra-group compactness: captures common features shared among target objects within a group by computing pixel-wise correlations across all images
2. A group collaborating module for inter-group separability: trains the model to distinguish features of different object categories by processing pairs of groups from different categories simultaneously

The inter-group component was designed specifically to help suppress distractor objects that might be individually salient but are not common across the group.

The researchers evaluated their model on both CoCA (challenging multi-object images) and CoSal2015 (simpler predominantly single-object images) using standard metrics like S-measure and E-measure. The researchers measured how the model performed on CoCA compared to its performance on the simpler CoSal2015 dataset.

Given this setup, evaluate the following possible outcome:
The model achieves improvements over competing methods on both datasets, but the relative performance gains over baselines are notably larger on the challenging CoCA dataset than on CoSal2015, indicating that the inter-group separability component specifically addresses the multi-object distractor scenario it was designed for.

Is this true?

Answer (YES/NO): YES